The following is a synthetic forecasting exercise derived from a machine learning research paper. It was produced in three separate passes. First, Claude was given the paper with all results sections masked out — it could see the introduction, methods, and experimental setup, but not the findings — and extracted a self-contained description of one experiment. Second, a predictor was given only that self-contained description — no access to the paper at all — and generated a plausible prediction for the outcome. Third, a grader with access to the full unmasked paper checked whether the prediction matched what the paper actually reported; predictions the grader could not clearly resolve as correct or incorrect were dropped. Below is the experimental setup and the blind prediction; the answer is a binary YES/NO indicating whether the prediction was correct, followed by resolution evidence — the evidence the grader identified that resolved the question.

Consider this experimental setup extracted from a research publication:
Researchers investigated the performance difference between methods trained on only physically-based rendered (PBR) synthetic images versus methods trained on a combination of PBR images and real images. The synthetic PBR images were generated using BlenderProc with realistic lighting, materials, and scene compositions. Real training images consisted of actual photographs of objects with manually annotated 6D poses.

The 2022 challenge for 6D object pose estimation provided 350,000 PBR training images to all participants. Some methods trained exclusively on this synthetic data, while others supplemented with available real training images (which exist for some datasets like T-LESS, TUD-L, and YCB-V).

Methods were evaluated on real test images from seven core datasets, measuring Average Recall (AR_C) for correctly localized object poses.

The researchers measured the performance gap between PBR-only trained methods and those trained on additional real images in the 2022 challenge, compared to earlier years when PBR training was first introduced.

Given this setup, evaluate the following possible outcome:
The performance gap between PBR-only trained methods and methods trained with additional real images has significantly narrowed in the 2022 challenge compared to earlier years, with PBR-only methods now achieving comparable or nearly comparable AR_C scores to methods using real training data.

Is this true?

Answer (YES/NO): YES